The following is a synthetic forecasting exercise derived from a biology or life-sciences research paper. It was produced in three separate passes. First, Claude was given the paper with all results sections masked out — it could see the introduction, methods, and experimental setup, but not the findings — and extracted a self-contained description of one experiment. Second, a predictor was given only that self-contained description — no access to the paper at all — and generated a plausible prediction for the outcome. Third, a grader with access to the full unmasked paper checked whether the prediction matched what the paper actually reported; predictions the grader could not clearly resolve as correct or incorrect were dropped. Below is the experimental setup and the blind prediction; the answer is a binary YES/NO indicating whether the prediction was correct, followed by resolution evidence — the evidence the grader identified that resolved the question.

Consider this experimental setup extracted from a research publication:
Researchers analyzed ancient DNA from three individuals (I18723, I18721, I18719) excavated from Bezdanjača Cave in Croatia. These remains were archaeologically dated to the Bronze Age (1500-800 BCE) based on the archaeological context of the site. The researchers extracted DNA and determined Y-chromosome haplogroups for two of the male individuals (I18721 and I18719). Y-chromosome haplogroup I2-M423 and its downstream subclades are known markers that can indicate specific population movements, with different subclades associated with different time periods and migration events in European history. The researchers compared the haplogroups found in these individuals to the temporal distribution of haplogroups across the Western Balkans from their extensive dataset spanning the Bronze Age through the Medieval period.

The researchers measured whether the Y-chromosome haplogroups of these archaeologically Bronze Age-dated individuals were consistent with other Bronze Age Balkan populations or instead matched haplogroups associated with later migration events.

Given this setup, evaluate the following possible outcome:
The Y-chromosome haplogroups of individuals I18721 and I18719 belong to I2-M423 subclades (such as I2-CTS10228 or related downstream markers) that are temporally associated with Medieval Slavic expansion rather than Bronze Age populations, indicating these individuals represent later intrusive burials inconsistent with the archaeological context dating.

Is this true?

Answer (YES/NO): YES